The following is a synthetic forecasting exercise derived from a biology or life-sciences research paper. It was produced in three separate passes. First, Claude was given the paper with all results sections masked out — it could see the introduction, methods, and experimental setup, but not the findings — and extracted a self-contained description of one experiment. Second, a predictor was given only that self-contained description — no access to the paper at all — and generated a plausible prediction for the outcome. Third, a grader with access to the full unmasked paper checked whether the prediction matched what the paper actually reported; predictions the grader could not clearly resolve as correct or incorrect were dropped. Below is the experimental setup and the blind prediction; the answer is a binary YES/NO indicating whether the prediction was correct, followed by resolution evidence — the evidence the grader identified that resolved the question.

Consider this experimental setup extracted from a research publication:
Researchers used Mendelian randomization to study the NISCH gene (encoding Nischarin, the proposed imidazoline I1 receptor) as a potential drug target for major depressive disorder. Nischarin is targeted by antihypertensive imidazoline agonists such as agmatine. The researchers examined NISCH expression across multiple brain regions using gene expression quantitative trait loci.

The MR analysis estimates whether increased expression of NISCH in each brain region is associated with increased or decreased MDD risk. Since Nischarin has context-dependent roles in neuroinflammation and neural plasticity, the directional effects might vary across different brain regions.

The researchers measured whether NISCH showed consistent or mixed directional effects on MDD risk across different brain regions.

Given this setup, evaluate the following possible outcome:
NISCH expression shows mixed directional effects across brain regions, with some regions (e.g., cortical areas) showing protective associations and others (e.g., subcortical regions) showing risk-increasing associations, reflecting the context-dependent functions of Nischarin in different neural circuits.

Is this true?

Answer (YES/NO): NO